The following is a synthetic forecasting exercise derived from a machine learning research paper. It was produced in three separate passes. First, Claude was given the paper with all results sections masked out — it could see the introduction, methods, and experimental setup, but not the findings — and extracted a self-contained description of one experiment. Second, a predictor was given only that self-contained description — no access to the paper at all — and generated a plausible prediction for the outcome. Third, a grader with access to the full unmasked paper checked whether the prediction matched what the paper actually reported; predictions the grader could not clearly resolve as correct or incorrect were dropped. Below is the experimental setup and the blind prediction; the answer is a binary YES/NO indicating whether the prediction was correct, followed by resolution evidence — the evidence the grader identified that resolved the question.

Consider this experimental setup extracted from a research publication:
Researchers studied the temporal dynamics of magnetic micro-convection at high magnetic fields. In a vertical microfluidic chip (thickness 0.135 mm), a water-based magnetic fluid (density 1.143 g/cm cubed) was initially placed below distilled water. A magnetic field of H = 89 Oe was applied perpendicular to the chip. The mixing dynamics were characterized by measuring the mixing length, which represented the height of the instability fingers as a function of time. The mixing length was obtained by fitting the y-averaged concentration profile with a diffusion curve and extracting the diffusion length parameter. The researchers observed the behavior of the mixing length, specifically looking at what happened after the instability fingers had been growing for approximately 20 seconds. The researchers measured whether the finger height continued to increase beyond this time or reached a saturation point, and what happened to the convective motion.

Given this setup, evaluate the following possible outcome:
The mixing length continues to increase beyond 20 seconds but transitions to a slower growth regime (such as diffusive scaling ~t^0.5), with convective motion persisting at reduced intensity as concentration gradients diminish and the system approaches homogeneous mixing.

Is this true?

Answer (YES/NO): YES